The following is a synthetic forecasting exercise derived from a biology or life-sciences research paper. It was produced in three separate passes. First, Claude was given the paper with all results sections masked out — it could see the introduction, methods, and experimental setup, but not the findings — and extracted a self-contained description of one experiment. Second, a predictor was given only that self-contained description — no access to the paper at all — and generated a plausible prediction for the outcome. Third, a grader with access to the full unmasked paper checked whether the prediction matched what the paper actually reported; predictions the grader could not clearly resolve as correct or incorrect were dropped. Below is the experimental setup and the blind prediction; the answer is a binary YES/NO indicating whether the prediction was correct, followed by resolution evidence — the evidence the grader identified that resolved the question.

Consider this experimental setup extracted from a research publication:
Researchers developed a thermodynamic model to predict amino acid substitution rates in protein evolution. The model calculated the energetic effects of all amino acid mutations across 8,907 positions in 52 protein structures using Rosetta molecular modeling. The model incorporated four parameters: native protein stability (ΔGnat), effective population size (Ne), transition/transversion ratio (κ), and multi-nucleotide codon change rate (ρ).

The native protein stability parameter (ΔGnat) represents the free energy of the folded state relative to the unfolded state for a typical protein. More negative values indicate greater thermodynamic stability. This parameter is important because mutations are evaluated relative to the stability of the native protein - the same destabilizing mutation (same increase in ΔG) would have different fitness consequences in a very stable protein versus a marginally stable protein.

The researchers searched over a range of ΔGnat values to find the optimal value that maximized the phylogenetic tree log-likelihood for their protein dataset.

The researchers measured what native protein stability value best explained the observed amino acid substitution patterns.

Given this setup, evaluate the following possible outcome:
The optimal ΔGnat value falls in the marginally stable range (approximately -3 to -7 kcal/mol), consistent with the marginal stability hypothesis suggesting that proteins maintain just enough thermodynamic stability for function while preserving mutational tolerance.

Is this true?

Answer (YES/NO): YES